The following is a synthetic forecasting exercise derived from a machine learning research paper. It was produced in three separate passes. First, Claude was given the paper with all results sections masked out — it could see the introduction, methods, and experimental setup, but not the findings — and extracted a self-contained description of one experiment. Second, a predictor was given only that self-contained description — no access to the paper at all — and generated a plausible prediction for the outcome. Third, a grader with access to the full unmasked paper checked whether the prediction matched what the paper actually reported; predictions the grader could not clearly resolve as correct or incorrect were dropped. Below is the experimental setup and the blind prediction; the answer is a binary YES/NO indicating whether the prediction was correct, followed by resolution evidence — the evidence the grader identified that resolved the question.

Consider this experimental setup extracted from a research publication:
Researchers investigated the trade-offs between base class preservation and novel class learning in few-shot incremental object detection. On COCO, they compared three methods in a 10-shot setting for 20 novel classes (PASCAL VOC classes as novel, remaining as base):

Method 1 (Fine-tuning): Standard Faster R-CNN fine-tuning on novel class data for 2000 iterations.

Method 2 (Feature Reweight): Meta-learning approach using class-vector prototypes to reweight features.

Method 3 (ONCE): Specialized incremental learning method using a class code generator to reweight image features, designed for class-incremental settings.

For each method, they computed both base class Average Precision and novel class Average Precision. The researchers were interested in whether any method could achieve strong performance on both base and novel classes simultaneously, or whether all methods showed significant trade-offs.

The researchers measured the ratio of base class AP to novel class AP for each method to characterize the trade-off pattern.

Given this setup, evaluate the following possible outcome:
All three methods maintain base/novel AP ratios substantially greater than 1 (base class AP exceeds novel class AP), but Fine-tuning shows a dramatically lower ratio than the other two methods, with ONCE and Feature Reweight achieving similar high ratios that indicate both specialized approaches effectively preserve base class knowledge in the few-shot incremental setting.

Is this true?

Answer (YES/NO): NO